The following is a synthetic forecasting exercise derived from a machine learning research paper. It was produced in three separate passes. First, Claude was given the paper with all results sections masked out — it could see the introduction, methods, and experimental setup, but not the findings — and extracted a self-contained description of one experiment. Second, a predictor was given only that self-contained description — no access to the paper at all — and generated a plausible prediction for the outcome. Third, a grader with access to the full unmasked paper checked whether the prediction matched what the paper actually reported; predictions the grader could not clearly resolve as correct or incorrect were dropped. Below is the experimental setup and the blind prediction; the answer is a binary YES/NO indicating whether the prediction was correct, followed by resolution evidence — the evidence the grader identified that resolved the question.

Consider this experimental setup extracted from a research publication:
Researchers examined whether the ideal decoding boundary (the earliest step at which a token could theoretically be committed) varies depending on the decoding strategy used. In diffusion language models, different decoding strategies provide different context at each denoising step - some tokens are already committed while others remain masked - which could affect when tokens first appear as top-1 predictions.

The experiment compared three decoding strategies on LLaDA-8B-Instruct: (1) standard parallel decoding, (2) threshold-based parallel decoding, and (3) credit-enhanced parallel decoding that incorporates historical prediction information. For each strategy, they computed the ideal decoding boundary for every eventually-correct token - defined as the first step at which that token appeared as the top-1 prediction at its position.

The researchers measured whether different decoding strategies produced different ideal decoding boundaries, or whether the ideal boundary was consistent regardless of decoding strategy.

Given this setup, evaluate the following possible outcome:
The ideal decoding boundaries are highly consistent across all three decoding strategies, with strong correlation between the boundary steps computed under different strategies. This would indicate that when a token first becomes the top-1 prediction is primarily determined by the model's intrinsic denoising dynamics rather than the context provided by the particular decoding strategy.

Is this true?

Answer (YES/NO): NO